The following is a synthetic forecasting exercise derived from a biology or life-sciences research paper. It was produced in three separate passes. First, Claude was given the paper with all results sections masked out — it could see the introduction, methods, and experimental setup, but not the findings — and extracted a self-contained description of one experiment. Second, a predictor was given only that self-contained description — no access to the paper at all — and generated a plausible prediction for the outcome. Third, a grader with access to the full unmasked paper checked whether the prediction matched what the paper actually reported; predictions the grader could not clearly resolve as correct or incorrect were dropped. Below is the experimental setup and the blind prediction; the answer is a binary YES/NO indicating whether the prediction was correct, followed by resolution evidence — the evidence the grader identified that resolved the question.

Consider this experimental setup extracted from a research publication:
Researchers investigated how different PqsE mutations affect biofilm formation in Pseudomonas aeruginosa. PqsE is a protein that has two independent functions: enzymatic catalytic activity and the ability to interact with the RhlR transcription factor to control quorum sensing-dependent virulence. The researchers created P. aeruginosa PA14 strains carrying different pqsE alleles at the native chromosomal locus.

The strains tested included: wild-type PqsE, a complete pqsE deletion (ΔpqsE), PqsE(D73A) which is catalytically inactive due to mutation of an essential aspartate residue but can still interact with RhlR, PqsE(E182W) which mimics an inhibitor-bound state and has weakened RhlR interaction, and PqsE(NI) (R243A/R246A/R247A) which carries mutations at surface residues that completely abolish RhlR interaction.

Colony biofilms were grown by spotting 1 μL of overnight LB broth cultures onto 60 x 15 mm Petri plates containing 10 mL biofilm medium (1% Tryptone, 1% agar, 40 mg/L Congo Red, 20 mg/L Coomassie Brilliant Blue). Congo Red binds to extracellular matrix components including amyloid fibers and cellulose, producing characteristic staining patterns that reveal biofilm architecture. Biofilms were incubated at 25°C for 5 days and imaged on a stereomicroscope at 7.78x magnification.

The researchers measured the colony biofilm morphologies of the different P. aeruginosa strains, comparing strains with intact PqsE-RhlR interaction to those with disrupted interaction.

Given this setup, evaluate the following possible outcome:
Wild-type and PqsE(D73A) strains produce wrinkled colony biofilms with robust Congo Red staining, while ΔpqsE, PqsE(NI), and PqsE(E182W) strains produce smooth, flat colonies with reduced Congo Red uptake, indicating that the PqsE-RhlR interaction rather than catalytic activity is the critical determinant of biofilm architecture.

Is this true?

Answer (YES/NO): NO